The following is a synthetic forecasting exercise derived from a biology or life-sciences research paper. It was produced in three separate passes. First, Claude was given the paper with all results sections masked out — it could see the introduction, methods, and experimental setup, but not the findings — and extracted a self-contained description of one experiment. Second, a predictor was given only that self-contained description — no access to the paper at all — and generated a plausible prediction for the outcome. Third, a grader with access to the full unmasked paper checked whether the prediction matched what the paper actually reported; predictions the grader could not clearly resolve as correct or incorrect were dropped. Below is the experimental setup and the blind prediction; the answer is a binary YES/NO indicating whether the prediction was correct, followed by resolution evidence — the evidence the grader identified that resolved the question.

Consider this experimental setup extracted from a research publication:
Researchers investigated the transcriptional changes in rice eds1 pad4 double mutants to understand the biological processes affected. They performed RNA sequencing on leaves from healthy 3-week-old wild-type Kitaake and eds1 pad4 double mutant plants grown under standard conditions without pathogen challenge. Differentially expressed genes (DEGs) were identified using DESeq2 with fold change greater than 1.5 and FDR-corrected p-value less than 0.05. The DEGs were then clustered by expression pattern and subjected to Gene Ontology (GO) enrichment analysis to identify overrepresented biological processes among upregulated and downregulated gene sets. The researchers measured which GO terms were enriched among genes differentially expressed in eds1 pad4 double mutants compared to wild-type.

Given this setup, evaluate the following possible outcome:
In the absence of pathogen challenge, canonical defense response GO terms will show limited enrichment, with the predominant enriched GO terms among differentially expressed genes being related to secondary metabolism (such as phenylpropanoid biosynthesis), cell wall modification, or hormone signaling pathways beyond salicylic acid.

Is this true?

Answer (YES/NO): NO